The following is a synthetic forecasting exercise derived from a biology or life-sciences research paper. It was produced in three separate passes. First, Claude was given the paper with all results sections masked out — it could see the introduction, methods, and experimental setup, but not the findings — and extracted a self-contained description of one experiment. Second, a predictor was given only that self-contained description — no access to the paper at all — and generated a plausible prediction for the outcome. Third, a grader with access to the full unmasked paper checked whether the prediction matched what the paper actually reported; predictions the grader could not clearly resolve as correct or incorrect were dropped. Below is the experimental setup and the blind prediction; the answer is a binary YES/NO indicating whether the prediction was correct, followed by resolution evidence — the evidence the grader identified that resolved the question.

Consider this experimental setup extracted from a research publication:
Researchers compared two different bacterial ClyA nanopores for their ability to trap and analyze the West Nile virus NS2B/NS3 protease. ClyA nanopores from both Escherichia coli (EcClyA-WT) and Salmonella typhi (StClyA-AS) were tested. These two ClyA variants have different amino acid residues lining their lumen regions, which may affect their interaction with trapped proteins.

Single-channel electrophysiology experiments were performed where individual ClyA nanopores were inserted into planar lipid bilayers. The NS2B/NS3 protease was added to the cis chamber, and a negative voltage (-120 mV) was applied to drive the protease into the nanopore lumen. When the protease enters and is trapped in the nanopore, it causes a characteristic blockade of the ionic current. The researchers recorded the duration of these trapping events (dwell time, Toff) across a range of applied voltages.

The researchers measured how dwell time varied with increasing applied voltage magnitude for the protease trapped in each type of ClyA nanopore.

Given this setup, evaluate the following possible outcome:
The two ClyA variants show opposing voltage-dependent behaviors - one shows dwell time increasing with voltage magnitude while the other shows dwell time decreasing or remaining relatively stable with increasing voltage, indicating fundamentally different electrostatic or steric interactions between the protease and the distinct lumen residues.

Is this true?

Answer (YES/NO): NO